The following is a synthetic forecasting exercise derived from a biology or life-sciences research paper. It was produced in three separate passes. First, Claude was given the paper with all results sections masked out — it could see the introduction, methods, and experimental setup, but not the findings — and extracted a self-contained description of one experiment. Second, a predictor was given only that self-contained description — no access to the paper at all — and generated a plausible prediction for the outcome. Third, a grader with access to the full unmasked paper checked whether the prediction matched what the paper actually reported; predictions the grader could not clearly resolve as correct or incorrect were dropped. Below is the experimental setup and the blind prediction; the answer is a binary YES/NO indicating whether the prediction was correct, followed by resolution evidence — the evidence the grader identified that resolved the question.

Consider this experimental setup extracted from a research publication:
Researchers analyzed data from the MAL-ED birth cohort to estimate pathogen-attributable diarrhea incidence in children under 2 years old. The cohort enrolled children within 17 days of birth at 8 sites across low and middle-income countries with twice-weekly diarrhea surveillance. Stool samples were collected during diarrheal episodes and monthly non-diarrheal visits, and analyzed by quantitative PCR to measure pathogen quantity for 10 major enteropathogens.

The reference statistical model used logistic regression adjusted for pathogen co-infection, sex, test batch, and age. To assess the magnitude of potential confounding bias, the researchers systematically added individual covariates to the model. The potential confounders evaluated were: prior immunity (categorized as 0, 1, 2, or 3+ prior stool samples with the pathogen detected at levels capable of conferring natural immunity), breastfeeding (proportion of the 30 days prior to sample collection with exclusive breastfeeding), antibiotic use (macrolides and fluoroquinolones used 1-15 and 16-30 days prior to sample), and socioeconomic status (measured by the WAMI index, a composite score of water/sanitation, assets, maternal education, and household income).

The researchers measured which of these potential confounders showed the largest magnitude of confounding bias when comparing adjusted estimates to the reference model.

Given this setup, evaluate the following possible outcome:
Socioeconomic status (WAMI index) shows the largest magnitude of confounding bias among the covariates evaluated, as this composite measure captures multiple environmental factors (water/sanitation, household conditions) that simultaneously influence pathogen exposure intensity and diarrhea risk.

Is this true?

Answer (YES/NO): NO